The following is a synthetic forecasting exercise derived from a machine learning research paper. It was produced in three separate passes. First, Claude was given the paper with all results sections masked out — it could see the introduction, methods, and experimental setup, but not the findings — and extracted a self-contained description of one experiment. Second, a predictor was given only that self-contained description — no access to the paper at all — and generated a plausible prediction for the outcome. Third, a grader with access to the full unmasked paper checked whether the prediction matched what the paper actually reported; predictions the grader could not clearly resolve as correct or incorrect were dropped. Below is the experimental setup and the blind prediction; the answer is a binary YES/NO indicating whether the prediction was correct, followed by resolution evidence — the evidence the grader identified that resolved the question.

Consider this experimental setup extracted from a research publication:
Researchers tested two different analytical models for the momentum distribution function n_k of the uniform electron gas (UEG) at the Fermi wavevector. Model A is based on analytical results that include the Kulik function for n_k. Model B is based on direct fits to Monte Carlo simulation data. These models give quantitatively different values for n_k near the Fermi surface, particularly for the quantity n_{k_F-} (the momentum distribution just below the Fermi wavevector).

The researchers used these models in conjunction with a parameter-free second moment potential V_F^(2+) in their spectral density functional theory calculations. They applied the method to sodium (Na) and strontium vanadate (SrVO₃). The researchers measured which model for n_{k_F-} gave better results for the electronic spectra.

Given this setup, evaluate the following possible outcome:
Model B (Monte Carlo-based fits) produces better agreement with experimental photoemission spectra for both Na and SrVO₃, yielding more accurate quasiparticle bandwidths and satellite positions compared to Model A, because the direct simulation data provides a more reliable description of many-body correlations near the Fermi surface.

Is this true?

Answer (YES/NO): YES